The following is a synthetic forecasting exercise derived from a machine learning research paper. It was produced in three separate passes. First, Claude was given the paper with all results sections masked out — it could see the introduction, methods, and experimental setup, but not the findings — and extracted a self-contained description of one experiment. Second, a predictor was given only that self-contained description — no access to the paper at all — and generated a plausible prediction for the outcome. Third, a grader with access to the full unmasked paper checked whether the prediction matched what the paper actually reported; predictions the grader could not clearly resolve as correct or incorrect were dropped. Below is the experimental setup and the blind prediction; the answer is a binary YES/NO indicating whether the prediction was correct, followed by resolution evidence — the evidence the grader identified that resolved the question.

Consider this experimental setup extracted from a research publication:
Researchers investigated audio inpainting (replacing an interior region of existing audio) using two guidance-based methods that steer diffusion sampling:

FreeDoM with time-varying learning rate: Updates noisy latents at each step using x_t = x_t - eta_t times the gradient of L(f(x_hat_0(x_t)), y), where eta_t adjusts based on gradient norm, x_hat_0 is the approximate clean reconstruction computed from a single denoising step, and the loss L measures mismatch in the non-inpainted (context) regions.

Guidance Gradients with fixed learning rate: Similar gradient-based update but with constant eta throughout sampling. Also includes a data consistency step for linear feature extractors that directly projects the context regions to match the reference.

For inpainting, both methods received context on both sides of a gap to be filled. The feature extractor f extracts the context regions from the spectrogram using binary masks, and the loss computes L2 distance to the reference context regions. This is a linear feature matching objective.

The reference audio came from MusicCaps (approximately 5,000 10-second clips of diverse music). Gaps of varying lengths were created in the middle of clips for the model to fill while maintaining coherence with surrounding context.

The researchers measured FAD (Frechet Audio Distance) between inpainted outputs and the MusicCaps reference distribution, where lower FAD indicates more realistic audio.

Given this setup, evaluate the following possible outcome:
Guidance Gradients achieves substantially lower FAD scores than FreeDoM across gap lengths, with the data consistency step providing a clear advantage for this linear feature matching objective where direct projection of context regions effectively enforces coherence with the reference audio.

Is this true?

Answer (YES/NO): NO